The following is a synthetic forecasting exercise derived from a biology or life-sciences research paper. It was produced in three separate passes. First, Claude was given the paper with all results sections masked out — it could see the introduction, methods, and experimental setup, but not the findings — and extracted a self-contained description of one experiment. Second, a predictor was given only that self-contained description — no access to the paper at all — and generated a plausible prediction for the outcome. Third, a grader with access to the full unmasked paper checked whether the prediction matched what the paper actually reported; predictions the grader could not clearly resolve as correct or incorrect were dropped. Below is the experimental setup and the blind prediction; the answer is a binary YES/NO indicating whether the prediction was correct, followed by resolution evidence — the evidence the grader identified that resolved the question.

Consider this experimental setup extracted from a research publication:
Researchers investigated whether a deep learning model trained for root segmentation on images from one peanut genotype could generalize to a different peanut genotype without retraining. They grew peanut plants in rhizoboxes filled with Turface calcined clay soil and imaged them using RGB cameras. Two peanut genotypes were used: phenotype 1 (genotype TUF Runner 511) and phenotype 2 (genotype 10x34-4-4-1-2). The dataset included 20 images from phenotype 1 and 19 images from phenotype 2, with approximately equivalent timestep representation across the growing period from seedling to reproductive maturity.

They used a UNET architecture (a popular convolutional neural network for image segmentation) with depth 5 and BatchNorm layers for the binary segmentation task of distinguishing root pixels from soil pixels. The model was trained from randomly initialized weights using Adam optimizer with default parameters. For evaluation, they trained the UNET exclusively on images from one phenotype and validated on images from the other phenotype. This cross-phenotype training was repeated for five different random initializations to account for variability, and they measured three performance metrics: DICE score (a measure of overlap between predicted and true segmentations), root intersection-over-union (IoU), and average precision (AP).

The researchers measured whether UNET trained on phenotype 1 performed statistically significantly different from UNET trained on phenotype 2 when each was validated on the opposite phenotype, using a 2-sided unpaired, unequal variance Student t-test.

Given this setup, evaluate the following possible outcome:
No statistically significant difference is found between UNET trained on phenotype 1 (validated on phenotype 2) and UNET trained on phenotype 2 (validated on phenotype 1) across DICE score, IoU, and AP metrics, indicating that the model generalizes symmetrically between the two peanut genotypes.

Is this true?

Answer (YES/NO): YES